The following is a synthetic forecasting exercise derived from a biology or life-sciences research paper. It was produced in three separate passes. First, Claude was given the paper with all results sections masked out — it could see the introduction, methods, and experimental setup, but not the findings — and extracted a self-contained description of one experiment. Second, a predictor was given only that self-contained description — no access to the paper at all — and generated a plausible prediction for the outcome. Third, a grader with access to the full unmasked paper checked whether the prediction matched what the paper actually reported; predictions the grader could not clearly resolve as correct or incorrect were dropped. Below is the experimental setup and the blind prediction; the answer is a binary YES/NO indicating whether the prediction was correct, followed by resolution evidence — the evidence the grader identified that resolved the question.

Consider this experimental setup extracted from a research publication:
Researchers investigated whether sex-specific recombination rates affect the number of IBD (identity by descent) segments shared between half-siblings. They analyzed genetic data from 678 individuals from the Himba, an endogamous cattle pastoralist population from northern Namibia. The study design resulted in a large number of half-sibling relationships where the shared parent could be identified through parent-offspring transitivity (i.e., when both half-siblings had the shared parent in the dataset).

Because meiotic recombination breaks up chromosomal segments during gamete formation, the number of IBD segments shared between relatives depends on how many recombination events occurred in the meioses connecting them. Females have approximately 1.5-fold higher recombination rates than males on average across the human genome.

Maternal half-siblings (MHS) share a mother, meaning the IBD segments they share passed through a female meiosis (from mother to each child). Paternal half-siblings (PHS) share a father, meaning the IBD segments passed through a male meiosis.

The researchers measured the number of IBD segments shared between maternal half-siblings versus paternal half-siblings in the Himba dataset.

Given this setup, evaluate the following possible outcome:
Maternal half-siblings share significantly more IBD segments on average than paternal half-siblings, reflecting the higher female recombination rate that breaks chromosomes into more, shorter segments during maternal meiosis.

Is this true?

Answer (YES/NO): YES